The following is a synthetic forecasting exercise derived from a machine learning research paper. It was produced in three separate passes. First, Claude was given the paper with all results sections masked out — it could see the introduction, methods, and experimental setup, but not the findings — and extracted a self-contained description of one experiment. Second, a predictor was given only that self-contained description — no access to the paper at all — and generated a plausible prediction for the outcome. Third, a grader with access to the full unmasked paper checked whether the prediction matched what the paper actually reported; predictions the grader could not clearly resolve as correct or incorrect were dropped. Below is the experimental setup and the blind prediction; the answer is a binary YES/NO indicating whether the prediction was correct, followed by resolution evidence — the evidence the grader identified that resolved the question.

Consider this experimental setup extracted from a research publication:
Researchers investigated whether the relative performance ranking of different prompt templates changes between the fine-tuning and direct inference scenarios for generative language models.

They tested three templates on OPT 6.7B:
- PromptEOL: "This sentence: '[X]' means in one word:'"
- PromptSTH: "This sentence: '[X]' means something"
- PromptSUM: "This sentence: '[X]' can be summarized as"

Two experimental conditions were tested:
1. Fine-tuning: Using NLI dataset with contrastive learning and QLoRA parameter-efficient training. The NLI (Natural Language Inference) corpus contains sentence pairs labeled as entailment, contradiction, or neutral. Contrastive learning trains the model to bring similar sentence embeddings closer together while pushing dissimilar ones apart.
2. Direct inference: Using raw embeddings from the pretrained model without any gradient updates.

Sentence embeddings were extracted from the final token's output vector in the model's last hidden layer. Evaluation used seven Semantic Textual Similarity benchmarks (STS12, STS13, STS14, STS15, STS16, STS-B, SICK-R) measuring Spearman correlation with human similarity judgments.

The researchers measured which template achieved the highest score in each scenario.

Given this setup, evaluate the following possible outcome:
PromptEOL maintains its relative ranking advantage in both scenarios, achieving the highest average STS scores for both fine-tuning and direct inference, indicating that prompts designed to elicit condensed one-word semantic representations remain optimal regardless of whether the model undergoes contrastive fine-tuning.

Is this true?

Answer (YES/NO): NO